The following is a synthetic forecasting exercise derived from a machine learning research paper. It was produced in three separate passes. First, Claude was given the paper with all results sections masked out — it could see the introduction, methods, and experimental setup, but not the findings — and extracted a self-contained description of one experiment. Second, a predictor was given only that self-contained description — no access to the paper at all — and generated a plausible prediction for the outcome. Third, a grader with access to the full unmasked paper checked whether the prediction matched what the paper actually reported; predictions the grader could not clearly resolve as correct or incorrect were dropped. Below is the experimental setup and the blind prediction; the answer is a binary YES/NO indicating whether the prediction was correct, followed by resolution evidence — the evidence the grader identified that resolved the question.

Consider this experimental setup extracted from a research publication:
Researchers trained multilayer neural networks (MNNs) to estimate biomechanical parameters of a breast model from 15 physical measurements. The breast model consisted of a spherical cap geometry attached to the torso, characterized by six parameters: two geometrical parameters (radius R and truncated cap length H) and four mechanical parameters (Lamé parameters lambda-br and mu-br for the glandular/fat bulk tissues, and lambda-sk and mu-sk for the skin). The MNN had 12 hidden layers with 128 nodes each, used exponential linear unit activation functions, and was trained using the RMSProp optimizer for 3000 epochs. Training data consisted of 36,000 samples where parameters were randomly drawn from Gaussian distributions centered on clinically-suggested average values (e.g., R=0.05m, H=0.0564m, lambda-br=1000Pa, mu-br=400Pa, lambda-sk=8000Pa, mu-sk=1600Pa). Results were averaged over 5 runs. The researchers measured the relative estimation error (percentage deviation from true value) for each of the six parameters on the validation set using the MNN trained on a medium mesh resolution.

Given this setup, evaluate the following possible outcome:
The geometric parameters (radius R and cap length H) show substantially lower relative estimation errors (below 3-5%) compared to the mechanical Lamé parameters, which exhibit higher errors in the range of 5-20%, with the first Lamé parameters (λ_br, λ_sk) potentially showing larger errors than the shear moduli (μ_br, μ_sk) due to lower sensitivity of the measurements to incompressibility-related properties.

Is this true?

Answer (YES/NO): NO